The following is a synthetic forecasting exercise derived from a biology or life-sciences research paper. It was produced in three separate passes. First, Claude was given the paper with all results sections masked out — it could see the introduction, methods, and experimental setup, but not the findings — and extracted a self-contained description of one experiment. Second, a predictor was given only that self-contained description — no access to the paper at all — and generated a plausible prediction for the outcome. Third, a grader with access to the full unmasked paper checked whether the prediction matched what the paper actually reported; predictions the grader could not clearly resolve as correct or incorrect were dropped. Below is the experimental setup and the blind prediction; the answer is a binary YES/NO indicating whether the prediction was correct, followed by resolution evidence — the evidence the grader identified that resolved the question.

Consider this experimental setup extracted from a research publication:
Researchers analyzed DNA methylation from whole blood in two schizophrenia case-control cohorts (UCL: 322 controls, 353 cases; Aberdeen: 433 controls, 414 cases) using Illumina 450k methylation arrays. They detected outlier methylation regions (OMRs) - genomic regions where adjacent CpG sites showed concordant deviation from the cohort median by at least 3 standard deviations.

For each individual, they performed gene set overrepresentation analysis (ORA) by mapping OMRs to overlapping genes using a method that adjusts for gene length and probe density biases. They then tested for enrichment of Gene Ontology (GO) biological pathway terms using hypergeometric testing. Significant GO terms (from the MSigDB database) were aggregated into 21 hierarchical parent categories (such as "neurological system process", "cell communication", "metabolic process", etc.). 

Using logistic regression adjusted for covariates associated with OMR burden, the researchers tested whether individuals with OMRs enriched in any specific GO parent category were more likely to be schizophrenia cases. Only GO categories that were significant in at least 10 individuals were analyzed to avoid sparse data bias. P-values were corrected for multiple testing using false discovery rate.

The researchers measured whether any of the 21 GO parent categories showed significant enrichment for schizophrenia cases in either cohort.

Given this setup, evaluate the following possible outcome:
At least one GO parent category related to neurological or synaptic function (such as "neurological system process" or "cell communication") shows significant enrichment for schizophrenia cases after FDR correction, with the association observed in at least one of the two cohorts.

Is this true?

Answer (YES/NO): NO